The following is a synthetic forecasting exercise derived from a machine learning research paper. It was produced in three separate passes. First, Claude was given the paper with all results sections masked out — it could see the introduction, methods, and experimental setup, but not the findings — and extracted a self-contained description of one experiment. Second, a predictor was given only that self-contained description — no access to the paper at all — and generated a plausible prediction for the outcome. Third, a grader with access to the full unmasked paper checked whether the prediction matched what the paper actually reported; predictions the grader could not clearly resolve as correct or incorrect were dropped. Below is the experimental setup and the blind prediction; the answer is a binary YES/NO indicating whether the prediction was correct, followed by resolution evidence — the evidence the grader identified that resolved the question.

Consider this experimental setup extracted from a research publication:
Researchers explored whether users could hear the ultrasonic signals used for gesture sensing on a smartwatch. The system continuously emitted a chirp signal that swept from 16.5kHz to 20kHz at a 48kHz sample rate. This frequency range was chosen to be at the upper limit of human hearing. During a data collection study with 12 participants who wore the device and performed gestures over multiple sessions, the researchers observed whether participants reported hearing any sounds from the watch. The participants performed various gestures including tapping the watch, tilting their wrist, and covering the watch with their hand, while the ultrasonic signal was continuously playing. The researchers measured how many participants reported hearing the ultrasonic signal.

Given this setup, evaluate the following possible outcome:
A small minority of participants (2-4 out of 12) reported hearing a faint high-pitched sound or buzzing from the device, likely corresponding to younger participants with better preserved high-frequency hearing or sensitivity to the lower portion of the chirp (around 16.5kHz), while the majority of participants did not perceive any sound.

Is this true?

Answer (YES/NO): NO